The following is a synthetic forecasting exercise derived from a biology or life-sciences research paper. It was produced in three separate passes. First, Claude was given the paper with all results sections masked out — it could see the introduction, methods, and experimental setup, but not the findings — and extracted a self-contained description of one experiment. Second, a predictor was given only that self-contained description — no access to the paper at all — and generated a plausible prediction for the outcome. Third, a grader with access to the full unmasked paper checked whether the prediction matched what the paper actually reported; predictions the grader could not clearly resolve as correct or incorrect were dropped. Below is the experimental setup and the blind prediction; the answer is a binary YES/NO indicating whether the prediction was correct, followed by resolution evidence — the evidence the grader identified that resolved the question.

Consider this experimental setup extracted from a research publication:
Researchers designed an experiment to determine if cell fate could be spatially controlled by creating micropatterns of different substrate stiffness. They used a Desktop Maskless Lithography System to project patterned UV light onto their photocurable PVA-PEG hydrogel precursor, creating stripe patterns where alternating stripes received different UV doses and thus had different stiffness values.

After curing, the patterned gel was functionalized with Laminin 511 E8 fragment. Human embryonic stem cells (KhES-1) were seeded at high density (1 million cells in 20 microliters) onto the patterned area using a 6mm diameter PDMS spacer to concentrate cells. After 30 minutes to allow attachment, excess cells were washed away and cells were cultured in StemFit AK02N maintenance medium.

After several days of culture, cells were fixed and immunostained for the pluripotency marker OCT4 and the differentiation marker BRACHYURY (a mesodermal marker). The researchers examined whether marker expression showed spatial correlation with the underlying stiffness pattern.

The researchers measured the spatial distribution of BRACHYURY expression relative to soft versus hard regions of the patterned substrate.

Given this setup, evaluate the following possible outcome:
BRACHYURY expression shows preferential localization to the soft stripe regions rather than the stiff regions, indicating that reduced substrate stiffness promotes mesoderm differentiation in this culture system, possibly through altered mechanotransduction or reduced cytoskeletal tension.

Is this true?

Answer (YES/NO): YES